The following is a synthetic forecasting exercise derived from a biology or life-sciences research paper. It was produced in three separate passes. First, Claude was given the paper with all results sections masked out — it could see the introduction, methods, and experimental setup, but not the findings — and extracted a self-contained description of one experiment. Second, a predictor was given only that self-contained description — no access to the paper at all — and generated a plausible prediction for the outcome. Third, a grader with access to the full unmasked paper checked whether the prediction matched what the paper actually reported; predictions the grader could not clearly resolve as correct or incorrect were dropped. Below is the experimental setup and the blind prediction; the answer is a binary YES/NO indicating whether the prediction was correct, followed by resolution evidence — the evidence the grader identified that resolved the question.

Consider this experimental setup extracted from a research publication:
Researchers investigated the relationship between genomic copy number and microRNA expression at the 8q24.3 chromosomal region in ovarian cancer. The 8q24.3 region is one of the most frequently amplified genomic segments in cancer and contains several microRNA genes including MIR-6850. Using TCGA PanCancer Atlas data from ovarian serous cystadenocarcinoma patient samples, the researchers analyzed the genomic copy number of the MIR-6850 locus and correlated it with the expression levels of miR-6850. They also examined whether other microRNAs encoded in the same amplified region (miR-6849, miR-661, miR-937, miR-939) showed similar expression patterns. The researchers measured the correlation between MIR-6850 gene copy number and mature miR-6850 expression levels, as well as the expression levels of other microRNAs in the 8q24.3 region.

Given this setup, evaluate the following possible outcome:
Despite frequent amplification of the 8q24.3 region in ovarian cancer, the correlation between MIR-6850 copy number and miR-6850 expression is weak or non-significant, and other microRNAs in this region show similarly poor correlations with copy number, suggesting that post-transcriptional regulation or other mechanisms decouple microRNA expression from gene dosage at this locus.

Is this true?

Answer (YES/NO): NO